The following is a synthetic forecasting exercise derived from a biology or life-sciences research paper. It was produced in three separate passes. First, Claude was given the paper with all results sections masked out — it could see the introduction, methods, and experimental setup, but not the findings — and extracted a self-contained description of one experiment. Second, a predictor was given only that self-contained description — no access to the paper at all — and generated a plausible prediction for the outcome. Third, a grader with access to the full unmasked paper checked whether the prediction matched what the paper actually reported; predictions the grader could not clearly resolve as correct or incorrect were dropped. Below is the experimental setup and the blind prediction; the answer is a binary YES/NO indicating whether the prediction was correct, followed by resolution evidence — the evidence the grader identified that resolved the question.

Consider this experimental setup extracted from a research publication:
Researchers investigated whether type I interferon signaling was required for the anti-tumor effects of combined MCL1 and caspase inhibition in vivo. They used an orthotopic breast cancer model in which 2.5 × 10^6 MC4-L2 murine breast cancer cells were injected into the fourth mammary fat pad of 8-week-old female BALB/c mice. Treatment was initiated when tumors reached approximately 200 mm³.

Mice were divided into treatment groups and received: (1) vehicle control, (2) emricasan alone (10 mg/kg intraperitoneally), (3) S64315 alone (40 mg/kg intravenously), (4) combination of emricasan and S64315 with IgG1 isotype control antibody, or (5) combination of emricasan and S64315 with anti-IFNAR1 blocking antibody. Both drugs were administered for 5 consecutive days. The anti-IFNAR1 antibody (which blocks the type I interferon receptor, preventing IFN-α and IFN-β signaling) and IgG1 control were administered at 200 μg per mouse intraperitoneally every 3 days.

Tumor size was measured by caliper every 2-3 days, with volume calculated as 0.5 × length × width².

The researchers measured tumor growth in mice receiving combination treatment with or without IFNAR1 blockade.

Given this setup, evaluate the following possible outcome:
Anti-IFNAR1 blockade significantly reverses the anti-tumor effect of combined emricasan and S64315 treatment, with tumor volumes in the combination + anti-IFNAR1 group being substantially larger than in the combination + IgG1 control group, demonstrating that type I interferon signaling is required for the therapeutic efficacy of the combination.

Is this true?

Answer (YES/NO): YES